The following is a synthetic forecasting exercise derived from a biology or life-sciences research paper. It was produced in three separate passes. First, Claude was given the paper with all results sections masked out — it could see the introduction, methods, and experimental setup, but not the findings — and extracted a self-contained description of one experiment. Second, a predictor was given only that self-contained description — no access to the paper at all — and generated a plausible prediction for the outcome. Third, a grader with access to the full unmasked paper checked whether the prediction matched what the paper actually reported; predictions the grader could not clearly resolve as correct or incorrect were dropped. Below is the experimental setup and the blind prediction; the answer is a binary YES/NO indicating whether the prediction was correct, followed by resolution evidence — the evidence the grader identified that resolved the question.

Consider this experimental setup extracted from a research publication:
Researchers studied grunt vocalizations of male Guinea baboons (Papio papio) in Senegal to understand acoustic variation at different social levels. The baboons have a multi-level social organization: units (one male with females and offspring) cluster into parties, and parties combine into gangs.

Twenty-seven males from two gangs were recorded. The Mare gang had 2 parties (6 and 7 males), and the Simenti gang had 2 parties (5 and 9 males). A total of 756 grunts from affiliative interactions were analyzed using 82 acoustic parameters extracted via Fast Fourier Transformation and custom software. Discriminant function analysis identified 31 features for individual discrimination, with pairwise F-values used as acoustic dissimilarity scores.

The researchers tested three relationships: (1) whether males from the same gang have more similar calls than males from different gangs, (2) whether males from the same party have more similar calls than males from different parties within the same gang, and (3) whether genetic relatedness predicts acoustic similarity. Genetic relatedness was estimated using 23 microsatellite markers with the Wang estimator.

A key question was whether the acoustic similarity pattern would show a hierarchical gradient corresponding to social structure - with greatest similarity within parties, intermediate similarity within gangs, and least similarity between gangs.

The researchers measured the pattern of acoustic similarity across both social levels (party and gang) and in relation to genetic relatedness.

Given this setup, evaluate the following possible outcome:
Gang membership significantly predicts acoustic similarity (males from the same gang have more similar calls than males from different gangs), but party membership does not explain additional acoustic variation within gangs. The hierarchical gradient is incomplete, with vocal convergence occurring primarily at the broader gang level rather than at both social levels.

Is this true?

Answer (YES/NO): NO